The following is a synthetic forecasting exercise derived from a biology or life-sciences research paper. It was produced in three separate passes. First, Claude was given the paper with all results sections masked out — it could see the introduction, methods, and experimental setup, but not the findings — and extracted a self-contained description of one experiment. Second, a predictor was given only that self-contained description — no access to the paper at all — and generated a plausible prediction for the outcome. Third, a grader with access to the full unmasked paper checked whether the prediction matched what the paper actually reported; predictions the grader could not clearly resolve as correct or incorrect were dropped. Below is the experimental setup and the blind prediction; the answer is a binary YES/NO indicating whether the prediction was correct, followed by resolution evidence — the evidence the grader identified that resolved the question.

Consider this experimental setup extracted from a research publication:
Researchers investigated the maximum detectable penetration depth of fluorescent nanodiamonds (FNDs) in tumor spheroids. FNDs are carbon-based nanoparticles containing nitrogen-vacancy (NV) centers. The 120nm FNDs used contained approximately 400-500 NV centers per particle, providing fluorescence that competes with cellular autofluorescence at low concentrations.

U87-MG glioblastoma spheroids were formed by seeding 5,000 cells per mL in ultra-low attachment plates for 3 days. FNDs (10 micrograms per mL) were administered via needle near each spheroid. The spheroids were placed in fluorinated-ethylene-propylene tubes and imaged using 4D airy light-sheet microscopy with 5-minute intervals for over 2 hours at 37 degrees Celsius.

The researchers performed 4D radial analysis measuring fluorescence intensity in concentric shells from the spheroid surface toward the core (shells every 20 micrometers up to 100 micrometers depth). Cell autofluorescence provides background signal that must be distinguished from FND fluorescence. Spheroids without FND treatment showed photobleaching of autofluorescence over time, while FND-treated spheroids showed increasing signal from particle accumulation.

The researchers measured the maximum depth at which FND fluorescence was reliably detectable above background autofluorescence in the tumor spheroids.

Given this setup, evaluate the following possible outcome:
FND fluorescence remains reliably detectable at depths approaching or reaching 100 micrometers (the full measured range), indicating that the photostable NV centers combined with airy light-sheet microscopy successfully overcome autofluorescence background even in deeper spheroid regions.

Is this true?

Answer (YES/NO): NO